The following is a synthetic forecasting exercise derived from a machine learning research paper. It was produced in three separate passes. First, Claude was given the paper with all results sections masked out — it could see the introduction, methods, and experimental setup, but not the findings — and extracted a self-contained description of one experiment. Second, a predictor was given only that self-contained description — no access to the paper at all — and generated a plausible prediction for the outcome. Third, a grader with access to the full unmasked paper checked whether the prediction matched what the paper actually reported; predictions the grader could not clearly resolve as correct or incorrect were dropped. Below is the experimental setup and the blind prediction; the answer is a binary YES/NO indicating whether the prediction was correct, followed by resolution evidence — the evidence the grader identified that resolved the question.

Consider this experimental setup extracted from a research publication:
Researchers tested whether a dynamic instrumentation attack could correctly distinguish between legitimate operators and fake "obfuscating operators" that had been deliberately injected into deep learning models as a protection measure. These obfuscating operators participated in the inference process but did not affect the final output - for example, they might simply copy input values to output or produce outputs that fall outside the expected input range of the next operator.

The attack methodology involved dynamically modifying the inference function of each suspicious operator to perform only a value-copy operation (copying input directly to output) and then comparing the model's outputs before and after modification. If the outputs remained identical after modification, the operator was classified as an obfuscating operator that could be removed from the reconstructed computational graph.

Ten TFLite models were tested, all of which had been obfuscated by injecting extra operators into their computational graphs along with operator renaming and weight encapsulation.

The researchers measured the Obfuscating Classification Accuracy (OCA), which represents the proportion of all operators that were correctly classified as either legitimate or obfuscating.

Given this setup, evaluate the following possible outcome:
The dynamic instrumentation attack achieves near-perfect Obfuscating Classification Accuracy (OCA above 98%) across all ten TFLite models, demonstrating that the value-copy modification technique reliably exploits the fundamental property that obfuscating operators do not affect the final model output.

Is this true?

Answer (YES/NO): YES